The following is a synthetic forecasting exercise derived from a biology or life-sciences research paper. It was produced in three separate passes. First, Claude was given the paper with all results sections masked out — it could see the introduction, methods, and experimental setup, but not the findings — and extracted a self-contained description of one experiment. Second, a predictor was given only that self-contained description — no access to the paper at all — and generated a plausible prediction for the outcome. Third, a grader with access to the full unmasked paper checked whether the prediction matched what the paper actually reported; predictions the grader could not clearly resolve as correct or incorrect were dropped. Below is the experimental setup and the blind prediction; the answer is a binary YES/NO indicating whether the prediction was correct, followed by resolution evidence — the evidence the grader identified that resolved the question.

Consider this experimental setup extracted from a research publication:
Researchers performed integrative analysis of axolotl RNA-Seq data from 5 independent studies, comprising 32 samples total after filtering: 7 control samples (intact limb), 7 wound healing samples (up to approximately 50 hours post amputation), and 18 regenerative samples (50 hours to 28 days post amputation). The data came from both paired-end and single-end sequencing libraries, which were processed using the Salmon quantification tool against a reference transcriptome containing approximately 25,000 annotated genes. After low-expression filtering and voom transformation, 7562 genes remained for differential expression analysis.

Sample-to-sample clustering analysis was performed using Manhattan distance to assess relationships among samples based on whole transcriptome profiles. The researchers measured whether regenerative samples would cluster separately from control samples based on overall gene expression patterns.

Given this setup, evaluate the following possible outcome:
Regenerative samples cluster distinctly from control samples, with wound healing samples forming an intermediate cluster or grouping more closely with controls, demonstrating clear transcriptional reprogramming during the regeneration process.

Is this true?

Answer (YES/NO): NO